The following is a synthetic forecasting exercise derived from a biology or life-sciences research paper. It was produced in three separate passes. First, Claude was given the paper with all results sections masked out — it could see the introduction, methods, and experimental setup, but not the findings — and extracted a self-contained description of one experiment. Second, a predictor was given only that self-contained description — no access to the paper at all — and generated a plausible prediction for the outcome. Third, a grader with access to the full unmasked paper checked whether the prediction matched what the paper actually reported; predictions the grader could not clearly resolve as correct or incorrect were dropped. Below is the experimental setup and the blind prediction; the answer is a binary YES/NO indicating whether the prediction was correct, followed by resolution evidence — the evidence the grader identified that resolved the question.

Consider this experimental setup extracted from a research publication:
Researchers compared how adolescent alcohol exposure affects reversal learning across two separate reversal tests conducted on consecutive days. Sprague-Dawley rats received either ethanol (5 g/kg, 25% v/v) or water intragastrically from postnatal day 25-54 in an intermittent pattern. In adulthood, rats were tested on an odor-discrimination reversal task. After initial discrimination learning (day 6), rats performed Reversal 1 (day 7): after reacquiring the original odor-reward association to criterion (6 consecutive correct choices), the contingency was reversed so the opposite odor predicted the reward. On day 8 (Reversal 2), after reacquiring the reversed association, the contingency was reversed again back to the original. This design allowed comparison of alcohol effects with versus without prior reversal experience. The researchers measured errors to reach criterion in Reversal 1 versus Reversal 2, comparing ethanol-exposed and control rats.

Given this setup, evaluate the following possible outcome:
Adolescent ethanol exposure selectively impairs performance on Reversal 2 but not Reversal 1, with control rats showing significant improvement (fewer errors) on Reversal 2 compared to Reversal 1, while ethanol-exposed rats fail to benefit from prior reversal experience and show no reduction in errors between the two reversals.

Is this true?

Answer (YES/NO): NO